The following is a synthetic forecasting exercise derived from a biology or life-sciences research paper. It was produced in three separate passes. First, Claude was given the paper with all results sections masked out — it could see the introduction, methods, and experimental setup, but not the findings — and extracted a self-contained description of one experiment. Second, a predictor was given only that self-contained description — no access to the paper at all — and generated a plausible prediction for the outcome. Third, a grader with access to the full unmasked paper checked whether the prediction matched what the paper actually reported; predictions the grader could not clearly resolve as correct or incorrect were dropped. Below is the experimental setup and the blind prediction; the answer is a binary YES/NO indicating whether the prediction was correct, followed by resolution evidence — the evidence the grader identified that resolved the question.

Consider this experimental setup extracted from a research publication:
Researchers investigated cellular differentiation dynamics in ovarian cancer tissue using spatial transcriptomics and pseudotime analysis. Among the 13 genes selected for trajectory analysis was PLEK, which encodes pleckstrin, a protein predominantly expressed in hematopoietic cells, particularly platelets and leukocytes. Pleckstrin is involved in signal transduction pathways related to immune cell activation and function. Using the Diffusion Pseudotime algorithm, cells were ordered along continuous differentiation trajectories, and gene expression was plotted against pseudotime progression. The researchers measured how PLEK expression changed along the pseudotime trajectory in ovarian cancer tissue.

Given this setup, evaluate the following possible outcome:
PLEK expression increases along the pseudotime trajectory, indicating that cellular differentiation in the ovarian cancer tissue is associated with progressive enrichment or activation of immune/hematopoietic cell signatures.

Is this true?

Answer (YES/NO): NO